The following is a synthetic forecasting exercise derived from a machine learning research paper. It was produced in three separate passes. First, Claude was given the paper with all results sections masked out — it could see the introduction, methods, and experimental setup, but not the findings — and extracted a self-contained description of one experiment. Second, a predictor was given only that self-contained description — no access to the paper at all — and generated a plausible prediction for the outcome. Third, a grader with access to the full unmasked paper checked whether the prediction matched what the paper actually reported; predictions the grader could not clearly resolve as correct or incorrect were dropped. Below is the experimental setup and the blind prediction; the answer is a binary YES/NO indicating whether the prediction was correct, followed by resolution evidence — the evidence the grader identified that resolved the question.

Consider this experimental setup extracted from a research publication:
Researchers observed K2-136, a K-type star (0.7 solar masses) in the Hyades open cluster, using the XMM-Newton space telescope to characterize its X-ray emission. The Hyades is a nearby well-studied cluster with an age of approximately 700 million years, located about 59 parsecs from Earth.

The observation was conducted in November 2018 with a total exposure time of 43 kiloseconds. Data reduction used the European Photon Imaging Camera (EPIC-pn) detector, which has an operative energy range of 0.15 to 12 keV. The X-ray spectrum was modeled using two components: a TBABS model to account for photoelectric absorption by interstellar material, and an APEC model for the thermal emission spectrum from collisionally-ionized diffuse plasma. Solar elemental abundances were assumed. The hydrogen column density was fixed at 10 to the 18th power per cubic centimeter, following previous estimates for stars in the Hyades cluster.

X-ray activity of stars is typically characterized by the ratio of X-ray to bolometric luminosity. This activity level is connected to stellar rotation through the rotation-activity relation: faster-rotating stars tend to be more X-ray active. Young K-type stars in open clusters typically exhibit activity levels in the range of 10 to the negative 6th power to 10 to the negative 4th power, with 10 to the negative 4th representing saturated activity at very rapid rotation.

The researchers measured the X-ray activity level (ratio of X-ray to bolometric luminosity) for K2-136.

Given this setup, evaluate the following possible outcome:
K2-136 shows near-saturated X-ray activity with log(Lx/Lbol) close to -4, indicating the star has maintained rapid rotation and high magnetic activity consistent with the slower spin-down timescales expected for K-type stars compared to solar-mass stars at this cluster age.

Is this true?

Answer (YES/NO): NO